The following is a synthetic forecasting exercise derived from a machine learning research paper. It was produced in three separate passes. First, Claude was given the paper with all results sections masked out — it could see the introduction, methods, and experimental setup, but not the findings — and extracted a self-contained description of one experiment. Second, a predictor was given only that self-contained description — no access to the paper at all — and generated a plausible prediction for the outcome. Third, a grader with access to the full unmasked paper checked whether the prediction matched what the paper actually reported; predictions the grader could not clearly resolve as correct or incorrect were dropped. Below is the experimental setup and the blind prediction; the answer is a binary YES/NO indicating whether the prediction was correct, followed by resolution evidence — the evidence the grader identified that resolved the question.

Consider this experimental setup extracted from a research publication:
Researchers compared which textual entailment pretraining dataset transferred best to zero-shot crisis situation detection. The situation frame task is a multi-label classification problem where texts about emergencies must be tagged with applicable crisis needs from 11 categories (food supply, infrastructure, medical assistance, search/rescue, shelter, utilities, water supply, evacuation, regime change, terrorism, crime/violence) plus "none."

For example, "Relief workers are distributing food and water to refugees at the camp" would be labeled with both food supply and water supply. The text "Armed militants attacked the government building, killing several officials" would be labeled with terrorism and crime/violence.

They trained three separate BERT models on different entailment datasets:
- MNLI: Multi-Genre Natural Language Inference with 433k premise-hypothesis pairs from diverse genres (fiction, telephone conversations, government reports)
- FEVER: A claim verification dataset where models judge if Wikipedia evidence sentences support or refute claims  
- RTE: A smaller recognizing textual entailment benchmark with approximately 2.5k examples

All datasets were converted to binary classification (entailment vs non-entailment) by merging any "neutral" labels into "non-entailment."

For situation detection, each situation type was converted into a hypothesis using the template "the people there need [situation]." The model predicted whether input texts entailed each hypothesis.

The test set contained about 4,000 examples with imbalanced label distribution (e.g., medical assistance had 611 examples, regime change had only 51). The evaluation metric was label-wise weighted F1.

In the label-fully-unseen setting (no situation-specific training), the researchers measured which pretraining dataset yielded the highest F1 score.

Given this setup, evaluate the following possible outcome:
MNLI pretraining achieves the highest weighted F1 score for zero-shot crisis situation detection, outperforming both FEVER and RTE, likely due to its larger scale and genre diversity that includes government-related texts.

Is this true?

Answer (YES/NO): NO